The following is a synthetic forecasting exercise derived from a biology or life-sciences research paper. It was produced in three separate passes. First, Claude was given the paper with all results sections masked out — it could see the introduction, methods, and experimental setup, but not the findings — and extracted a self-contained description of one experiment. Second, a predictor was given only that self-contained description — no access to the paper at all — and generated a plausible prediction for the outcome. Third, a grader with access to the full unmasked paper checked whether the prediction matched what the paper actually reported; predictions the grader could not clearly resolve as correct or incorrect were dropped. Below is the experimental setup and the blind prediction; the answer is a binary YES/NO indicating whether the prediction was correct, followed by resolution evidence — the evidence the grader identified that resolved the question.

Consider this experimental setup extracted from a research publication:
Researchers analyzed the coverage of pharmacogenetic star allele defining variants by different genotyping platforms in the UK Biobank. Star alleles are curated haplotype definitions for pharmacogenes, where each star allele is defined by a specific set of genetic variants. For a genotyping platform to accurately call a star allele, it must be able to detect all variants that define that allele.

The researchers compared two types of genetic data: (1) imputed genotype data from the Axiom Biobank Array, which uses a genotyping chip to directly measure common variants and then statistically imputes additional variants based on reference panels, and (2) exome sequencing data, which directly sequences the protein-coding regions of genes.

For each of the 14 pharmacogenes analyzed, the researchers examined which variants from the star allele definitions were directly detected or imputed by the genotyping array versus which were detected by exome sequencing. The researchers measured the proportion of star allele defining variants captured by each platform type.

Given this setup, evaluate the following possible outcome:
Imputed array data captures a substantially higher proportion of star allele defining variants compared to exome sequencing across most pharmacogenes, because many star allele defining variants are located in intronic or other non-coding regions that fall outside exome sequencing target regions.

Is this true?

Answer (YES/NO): NO